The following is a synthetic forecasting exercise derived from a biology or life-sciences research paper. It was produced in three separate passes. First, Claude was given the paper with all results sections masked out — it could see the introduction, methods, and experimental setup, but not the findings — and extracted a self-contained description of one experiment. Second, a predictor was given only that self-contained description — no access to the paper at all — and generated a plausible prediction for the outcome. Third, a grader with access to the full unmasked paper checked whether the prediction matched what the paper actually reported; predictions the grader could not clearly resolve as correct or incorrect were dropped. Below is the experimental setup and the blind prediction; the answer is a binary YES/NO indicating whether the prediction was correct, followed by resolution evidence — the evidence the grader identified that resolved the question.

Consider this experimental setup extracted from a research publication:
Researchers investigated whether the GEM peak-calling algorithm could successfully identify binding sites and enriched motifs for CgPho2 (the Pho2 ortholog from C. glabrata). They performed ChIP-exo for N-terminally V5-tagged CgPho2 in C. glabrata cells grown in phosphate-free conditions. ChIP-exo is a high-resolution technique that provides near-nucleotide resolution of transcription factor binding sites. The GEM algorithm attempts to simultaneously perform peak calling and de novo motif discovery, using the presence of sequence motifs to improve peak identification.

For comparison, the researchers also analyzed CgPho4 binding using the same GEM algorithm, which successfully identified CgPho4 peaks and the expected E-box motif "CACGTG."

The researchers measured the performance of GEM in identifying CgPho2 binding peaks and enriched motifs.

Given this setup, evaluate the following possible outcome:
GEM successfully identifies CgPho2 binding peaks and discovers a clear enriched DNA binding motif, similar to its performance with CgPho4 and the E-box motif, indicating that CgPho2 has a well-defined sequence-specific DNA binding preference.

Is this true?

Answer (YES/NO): NO